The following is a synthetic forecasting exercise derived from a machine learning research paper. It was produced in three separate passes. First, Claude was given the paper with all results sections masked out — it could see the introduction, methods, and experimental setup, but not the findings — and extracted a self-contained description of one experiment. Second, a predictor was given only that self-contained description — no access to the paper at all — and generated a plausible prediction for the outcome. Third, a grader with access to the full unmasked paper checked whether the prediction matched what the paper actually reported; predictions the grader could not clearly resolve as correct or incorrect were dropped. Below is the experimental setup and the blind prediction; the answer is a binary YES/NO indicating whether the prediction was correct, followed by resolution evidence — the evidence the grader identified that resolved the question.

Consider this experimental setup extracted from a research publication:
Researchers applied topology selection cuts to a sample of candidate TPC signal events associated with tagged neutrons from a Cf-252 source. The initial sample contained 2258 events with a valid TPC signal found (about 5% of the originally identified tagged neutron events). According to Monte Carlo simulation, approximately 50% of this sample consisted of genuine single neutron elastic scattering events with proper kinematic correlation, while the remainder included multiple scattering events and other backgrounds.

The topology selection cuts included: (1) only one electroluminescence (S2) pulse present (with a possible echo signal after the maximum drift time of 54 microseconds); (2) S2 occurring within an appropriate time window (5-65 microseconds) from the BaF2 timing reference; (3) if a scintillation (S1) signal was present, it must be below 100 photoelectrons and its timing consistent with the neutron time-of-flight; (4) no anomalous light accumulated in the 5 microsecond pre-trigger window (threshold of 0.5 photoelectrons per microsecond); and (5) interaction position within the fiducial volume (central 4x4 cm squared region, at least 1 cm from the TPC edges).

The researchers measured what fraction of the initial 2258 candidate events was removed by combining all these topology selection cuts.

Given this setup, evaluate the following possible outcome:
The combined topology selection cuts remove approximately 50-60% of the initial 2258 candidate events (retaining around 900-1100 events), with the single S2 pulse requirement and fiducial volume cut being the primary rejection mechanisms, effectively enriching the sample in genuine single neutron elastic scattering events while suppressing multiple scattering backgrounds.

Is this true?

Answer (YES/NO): YES